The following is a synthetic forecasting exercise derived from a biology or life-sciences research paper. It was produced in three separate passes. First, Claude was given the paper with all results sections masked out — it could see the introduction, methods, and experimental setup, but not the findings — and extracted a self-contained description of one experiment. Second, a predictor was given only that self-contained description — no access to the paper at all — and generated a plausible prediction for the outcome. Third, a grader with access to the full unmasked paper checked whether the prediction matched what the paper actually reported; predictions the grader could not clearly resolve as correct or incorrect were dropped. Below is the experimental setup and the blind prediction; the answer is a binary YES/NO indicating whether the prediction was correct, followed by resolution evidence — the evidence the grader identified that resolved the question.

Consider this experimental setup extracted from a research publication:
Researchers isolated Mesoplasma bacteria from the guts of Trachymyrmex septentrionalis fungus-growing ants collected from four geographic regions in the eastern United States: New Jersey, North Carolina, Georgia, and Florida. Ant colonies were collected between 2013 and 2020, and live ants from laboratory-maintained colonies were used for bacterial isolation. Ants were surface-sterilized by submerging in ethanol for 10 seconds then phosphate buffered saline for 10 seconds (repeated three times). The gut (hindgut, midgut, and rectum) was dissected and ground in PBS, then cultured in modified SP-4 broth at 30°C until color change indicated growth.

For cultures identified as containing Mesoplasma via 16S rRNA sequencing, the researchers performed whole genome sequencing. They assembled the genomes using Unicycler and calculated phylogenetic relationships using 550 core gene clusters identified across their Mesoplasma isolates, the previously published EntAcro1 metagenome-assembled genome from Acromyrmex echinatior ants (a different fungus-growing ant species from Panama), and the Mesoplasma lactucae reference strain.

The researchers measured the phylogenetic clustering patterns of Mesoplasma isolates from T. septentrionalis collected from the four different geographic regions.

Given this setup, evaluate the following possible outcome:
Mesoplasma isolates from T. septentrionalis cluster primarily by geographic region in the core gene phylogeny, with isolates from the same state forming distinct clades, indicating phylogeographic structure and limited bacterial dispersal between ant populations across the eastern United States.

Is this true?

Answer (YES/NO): YES